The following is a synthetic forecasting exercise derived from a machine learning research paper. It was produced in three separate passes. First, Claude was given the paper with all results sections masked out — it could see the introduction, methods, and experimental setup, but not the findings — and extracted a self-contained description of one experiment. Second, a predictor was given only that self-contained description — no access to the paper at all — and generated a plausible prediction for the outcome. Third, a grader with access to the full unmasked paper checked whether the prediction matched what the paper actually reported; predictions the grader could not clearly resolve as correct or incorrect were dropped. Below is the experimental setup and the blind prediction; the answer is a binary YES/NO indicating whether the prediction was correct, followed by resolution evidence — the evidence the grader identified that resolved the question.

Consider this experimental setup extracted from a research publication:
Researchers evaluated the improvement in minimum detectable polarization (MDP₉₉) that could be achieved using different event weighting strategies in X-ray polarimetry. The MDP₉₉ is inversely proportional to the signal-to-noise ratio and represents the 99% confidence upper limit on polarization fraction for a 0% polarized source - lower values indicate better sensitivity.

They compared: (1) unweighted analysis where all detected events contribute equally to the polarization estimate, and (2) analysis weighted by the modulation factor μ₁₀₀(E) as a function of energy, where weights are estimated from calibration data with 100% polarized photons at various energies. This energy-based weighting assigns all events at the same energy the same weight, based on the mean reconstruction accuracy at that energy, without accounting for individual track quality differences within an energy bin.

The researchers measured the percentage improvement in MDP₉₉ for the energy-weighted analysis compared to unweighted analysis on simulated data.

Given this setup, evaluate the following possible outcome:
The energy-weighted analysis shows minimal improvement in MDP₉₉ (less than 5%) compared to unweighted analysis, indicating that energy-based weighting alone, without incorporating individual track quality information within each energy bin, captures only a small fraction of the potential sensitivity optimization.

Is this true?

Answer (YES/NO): NO